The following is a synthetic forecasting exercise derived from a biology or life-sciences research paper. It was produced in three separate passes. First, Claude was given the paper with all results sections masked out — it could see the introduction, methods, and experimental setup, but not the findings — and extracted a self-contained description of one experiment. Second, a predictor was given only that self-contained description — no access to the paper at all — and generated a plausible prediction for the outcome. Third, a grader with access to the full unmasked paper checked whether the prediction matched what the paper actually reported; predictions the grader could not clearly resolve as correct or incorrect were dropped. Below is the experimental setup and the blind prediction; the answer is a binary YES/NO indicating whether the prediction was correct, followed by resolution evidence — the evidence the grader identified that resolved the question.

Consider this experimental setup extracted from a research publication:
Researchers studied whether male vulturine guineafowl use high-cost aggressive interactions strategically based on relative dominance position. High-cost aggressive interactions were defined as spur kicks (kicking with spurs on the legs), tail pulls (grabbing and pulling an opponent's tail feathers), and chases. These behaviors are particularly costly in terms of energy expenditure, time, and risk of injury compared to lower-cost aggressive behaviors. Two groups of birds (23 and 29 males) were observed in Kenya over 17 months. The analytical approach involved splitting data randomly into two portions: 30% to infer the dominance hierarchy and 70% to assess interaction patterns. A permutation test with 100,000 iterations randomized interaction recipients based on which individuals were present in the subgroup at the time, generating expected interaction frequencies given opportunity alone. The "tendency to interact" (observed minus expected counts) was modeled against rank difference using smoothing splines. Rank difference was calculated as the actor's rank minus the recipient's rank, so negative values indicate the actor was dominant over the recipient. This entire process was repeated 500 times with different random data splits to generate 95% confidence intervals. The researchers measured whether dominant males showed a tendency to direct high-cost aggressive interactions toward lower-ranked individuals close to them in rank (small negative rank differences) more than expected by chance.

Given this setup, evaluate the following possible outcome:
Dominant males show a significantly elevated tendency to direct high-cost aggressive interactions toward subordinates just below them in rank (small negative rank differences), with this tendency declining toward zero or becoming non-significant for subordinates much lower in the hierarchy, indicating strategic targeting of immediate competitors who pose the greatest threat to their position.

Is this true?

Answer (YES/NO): YES